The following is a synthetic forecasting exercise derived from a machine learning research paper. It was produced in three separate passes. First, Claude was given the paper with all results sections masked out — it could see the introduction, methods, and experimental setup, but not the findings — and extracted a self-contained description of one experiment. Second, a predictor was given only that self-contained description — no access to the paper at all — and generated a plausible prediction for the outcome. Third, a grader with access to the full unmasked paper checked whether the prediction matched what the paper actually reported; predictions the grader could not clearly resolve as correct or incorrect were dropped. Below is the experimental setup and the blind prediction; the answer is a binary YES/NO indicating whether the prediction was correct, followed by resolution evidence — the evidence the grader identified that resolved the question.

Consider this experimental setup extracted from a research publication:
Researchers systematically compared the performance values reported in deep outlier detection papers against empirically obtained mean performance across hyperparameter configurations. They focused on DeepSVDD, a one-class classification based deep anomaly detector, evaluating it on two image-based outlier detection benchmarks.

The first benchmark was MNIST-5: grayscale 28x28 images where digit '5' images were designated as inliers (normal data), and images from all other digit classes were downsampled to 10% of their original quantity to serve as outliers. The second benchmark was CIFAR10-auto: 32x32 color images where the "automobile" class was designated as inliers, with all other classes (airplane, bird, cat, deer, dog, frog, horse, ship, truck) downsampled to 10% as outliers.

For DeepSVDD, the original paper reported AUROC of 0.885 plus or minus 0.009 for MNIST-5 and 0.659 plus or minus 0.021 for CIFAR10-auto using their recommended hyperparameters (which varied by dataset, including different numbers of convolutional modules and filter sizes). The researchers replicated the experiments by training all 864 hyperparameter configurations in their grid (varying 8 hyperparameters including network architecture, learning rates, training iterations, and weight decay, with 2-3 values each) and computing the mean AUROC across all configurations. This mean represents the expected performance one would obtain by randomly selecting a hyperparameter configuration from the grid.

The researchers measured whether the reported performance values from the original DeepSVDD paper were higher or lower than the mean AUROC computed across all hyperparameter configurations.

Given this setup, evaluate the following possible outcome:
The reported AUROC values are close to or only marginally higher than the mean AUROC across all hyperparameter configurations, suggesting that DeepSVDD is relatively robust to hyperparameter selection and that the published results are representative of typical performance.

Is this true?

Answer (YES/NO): NO